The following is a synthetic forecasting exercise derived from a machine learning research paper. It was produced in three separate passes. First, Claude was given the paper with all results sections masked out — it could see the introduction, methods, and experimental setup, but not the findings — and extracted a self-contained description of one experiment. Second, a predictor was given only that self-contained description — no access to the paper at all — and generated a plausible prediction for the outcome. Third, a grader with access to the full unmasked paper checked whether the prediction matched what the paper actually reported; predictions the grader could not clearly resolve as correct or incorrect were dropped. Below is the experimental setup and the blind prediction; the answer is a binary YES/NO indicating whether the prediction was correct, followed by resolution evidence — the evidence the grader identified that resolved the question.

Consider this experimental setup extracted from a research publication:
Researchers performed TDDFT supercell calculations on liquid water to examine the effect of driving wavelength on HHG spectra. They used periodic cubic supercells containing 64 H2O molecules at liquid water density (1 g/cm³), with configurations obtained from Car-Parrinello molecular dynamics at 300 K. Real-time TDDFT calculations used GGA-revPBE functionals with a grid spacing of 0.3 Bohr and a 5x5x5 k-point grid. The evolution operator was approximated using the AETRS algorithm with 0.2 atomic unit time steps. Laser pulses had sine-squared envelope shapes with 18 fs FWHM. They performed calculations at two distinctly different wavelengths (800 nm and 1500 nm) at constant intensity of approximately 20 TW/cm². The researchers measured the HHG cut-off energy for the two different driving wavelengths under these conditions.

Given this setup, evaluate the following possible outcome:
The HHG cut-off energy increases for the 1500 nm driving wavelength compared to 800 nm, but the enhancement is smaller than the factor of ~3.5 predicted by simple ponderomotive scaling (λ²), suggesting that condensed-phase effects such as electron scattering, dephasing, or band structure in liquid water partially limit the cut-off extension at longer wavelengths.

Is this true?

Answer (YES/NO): NO